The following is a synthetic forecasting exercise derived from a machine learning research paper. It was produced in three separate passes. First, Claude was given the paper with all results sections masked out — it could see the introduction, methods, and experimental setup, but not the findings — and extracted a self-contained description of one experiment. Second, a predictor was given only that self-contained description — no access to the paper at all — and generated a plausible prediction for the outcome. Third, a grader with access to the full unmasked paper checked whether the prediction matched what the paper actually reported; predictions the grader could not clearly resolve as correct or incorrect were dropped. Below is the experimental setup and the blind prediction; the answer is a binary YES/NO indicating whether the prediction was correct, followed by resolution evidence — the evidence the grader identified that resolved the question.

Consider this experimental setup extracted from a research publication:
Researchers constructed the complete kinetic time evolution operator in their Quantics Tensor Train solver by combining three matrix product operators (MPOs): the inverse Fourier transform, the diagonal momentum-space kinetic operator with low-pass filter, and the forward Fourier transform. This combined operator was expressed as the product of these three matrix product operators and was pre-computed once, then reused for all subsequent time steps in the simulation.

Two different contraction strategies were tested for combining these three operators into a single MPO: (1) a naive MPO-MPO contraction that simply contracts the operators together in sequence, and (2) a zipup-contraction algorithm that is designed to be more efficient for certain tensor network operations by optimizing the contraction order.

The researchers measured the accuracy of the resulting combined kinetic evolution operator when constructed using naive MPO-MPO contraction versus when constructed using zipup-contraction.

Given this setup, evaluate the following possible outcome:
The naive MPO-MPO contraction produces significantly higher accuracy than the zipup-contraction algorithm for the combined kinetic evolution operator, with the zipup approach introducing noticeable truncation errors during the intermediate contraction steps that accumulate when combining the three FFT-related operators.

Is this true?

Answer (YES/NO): NO